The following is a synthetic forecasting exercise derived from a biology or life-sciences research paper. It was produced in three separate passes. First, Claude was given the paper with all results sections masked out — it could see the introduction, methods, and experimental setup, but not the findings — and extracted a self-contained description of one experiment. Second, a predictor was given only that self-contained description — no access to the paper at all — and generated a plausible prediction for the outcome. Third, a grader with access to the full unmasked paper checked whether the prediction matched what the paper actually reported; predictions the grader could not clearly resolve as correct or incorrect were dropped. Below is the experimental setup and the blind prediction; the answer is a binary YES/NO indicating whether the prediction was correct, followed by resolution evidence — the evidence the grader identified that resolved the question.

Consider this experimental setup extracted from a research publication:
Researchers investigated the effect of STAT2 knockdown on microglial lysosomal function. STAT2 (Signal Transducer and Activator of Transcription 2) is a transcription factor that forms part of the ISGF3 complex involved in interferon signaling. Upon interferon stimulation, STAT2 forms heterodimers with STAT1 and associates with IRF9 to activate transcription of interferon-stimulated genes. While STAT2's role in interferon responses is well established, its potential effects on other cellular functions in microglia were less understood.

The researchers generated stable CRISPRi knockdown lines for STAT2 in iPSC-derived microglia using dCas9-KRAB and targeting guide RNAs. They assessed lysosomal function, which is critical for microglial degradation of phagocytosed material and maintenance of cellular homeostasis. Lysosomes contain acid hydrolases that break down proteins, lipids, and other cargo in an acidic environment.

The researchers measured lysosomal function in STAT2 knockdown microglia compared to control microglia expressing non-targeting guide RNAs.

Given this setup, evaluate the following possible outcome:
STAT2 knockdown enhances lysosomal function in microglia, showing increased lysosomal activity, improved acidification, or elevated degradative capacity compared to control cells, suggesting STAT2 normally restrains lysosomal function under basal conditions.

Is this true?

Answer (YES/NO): NO